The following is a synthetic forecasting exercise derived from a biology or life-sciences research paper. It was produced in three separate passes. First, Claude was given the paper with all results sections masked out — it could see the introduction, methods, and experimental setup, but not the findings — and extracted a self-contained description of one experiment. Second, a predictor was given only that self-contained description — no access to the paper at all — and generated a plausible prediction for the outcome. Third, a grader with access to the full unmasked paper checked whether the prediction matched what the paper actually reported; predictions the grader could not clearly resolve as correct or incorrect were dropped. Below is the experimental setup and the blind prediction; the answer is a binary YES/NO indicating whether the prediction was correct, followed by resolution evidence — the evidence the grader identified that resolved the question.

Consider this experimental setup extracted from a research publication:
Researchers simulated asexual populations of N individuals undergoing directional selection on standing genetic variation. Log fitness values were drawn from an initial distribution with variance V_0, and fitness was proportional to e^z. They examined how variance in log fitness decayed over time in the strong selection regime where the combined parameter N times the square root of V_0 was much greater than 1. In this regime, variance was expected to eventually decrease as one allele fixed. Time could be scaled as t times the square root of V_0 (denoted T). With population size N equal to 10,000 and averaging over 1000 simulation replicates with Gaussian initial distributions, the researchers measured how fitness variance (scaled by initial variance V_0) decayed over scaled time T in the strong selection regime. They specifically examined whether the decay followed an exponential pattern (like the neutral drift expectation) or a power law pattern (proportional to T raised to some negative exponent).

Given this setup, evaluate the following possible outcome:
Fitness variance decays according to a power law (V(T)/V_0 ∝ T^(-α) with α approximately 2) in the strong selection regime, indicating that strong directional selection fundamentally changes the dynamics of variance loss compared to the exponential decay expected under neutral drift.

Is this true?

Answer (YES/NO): NO